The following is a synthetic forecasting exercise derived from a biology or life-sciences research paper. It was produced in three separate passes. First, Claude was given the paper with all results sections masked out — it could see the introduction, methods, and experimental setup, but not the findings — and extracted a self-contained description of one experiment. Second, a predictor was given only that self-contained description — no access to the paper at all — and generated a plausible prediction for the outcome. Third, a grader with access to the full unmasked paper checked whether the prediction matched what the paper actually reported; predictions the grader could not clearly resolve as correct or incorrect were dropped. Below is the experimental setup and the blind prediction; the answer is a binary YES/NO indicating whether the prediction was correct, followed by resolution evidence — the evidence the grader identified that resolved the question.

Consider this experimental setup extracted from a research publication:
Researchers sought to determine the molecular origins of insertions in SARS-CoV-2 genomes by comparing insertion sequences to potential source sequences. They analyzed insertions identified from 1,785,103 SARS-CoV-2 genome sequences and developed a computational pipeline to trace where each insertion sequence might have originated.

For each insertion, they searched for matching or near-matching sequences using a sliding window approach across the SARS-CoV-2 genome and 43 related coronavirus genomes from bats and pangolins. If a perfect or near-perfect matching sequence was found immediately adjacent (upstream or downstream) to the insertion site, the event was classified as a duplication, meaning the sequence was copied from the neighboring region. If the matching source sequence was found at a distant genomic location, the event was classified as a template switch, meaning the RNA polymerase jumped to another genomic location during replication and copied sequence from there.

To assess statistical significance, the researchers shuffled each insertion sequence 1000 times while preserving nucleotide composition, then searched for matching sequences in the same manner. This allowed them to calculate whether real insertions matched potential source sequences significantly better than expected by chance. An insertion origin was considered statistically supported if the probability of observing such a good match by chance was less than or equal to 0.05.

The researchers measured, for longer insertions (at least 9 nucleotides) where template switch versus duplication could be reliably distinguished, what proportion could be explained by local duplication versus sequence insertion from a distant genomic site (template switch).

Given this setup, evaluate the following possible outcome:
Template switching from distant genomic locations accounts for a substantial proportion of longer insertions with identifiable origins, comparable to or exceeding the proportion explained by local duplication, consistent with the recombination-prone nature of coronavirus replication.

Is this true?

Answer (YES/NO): YES